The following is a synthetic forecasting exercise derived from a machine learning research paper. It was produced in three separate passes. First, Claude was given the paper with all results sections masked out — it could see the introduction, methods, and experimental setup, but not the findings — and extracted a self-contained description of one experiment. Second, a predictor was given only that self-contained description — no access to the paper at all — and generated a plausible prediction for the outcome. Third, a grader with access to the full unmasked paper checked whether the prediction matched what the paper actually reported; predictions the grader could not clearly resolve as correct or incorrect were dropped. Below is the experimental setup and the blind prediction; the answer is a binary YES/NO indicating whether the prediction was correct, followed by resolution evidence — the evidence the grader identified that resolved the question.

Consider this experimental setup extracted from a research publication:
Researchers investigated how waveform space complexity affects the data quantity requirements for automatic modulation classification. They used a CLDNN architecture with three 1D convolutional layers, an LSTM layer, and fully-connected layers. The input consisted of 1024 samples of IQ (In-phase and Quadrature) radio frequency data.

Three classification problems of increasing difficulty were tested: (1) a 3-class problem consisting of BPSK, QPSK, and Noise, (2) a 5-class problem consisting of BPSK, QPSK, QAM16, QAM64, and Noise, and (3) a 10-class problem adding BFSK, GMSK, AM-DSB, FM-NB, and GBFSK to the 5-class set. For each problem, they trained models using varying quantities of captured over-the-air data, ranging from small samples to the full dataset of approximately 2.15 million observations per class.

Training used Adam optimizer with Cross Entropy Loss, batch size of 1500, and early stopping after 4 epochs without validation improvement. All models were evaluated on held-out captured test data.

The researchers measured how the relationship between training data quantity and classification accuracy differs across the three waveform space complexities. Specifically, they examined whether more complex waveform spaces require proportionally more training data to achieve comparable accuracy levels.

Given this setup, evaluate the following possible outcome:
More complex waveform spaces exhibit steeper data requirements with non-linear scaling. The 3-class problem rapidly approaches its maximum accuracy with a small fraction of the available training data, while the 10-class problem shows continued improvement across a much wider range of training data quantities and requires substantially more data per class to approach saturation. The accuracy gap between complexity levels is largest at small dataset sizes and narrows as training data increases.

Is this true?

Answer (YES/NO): NO